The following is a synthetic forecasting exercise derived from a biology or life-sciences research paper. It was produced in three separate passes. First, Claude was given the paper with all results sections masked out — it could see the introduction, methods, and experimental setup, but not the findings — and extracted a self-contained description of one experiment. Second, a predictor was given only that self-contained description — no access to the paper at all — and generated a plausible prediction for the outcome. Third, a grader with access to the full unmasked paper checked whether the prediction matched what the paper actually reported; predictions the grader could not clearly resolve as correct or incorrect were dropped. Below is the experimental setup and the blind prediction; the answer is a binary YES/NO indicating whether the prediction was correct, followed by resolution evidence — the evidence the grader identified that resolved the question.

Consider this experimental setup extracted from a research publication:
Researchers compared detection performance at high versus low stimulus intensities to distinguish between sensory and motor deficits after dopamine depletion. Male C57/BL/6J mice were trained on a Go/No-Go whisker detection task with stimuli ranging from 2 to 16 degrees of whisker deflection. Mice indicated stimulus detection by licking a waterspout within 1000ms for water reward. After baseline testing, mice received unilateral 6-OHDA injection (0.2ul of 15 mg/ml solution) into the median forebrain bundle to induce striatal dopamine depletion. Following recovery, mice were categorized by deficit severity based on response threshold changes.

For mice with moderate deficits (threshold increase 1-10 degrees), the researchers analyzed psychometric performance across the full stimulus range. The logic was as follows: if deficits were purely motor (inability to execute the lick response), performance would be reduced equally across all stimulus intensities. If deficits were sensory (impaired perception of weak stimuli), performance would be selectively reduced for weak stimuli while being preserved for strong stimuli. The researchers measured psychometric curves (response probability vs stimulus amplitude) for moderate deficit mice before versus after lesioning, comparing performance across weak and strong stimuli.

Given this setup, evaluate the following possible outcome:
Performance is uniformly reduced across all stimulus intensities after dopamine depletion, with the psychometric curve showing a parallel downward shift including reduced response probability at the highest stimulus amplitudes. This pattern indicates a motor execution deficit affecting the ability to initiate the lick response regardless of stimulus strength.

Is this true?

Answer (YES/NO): NO